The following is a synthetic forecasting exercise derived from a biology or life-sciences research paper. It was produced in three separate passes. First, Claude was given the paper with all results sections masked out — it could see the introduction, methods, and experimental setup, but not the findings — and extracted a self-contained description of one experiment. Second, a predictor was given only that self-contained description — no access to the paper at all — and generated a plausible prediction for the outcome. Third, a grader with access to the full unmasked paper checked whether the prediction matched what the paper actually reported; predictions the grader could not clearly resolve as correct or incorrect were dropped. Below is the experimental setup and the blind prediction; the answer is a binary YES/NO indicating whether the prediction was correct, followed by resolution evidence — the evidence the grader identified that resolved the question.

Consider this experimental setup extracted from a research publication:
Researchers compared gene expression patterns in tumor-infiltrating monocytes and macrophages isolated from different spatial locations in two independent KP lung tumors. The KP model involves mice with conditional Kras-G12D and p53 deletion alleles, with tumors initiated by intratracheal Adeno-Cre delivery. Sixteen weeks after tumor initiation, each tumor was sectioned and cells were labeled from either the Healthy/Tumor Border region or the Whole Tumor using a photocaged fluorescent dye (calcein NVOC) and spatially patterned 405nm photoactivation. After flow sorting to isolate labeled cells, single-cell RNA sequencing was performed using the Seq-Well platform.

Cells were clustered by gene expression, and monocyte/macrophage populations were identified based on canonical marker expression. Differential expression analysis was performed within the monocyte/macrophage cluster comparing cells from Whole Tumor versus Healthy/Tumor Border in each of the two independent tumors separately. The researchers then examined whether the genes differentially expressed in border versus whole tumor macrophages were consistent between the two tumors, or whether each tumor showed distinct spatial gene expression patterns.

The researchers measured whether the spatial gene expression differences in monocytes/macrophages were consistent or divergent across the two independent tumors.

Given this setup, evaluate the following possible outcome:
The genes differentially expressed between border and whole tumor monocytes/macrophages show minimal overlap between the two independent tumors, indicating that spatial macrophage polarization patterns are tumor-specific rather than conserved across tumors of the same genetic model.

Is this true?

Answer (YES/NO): NO